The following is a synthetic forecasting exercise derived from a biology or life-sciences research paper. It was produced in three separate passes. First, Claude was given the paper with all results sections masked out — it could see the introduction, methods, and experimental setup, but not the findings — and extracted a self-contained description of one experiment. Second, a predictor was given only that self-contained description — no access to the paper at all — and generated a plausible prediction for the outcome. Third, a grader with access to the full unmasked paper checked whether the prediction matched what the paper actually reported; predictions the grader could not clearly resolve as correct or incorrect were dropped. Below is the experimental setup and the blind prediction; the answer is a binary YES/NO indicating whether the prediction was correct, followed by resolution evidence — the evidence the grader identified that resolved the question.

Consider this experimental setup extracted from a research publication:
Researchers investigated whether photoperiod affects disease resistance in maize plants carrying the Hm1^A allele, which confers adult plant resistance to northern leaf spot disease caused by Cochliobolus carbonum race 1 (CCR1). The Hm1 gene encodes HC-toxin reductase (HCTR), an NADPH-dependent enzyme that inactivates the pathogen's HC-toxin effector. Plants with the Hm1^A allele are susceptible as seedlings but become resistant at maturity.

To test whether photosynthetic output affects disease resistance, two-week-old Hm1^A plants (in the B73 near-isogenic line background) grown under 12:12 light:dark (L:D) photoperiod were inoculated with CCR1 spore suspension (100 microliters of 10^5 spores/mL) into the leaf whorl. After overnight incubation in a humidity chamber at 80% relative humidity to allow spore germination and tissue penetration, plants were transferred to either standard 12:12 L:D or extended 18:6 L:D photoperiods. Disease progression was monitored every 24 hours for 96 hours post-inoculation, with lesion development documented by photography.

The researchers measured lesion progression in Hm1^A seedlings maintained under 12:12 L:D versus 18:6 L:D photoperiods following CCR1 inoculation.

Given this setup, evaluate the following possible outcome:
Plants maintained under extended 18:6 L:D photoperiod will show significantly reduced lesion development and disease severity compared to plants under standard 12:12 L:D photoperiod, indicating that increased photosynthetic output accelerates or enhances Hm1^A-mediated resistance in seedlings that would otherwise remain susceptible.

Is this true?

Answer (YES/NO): YES